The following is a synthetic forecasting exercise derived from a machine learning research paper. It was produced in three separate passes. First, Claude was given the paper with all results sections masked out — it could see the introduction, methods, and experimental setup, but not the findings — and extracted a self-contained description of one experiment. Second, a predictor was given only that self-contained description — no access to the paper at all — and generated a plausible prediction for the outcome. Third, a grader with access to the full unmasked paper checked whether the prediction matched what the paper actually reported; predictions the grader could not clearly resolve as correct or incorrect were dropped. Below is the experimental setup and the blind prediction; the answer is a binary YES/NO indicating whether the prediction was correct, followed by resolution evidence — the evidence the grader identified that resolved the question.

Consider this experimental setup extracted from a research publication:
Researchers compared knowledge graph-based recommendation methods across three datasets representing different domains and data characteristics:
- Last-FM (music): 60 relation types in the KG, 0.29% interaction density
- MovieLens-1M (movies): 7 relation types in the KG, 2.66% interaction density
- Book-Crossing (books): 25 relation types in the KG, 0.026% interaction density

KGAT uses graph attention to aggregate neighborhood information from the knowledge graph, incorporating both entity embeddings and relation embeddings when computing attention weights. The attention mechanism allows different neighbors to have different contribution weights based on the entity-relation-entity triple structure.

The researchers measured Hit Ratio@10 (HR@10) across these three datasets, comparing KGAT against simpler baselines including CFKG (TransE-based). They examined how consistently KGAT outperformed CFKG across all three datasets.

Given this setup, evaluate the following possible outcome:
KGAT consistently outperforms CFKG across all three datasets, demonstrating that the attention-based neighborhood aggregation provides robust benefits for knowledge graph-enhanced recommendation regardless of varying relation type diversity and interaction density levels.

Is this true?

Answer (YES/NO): NO